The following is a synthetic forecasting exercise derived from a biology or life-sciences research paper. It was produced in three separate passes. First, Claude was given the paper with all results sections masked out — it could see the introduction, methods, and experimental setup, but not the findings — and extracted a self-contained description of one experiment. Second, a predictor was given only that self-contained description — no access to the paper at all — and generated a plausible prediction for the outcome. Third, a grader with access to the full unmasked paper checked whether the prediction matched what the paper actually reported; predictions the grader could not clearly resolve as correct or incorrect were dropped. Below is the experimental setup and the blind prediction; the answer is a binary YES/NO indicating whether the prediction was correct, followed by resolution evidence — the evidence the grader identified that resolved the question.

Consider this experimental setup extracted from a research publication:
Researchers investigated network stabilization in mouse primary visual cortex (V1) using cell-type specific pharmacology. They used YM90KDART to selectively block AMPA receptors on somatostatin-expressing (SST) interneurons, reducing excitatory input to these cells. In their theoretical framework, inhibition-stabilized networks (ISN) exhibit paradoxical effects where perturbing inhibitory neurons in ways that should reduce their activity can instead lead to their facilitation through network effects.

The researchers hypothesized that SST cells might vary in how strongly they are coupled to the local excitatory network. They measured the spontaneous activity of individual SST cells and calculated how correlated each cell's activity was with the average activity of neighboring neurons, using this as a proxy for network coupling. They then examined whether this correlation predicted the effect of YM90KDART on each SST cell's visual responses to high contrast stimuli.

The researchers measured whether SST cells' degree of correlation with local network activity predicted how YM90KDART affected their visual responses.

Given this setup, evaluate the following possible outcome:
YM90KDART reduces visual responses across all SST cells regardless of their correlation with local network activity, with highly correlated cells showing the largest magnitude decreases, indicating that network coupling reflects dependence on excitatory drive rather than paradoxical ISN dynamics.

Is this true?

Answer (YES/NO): NO